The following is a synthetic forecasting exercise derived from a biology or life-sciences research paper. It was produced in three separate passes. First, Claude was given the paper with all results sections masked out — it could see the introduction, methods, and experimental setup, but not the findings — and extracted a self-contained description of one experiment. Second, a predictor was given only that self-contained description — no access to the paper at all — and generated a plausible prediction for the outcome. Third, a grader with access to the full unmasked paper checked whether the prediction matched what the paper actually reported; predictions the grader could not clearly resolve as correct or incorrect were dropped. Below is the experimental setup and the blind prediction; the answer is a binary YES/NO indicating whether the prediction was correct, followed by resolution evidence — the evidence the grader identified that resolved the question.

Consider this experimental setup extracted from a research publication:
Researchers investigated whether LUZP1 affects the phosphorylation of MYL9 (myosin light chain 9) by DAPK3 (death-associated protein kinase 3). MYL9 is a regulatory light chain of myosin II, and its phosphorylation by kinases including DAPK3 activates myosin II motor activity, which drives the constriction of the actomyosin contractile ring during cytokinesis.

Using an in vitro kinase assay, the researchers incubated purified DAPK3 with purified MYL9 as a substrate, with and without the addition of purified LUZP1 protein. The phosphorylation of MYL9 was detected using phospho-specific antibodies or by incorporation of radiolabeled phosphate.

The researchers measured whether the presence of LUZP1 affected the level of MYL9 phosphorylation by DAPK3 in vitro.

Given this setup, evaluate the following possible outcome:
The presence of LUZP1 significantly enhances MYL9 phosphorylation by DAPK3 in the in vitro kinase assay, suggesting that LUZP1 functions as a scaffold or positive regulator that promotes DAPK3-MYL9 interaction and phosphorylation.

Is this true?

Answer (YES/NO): NO